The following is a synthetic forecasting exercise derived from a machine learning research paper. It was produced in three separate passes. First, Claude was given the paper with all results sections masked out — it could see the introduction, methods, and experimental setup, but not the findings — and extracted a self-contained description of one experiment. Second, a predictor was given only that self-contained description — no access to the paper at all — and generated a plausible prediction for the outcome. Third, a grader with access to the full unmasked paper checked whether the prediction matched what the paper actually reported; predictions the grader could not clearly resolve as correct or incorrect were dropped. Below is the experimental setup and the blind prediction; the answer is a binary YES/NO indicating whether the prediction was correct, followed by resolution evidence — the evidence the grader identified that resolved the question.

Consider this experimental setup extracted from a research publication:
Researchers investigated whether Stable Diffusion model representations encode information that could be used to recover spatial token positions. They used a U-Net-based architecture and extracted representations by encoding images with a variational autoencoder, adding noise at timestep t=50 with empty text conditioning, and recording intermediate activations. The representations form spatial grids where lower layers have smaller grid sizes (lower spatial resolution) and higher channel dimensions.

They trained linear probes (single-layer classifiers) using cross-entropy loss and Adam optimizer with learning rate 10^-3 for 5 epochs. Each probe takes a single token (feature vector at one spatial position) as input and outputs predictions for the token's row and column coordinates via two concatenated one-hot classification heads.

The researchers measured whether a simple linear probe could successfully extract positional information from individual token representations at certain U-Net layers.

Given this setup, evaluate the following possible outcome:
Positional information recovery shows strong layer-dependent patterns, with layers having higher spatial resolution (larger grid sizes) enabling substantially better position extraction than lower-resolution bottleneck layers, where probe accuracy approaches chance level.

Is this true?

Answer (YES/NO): NO